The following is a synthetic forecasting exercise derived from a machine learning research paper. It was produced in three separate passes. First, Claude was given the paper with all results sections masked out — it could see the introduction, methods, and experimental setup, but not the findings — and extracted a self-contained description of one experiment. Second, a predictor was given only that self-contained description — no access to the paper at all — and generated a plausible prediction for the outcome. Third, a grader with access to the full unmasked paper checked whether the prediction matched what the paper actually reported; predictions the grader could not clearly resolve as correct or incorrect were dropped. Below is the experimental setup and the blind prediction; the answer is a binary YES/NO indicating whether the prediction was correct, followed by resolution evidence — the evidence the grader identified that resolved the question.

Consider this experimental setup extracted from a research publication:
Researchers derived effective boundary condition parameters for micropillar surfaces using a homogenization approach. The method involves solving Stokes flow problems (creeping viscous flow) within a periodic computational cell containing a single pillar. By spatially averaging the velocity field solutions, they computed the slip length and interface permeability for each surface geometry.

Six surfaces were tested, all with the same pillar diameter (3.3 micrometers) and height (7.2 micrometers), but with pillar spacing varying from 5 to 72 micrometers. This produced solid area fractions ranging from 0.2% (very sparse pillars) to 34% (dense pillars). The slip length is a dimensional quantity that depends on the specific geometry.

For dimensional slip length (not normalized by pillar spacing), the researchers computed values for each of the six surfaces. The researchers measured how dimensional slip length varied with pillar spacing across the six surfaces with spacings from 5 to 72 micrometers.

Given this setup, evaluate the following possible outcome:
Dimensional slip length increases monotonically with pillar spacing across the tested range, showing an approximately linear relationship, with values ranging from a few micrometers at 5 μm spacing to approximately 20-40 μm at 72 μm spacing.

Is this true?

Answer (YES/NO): NO